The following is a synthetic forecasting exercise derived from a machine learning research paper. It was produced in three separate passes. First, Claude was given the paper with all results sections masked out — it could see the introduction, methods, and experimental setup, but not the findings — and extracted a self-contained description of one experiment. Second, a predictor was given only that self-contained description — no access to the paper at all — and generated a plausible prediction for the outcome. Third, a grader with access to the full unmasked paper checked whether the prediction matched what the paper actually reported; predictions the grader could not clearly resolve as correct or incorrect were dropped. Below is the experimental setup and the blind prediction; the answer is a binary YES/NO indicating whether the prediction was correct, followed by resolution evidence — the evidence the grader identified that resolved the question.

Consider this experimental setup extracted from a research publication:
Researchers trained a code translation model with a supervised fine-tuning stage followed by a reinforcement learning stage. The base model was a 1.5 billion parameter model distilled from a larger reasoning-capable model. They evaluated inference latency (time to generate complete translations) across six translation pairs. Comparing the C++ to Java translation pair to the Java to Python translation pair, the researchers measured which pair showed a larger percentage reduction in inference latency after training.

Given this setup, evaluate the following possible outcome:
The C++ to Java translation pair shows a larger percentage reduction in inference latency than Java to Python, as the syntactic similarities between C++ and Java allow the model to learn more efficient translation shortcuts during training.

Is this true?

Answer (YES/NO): NO